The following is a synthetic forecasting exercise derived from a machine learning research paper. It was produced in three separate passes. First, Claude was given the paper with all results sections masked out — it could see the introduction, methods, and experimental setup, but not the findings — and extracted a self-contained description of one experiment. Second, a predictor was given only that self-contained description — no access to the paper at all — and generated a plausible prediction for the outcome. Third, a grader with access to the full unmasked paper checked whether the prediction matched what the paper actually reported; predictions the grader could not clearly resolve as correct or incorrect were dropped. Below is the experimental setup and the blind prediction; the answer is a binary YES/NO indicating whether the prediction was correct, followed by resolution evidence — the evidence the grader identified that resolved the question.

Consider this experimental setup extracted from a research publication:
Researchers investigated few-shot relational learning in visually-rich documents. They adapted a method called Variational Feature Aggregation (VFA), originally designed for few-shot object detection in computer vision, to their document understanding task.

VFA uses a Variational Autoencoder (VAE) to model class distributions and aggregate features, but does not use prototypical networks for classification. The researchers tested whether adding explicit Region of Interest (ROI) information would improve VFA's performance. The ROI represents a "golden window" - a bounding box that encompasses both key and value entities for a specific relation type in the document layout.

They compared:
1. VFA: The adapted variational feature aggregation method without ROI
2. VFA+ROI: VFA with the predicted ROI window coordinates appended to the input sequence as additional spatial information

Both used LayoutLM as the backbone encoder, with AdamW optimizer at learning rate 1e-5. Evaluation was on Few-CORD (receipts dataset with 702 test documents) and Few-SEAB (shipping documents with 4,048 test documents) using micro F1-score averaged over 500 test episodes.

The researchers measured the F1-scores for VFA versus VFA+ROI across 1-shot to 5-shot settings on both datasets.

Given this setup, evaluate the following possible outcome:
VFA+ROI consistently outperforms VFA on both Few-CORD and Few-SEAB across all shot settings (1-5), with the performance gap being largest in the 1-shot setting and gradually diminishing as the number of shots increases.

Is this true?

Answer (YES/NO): NO